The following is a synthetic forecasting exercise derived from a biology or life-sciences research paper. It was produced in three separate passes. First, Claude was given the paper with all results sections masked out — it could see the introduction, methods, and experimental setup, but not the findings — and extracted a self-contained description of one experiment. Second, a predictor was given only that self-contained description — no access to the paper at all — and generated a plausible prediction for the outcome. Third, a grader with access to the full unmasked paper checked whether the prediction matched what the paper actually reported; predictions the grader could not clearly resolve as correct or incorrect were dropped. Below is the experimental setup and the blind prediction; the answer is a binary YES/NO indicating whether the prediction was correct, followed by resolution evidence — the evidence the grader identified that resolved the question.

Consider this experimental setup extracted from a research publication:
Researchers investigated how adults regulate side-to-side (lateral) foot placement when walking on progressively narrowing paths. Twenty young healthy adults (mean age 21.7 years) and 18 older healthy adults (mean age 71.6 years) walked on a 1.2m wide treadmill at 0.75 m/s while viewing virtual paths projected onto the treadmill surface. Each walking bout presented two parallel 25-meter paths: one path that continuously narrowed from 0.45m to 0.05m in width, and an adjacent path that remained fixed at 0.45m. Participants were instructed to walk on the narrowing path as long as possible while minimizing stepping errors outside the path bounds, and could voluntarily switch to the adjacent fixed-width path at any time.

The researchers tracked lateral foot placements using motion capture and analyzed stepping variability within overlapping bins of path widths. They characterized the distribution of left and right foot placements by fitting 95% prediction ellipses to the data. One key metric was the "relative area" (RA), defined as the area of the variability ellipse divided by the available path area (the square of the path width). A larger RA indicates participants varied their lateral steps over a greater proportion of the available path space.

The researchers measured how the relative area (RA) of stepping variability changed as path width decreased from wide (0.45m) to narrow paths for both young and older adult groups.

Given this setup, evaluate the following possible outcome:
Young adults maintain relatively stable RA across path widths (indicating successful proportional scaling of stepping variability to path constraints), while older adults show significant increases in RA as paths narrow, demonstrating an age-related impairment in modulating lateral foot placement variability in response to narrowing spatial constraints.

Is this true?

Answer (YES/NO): NO